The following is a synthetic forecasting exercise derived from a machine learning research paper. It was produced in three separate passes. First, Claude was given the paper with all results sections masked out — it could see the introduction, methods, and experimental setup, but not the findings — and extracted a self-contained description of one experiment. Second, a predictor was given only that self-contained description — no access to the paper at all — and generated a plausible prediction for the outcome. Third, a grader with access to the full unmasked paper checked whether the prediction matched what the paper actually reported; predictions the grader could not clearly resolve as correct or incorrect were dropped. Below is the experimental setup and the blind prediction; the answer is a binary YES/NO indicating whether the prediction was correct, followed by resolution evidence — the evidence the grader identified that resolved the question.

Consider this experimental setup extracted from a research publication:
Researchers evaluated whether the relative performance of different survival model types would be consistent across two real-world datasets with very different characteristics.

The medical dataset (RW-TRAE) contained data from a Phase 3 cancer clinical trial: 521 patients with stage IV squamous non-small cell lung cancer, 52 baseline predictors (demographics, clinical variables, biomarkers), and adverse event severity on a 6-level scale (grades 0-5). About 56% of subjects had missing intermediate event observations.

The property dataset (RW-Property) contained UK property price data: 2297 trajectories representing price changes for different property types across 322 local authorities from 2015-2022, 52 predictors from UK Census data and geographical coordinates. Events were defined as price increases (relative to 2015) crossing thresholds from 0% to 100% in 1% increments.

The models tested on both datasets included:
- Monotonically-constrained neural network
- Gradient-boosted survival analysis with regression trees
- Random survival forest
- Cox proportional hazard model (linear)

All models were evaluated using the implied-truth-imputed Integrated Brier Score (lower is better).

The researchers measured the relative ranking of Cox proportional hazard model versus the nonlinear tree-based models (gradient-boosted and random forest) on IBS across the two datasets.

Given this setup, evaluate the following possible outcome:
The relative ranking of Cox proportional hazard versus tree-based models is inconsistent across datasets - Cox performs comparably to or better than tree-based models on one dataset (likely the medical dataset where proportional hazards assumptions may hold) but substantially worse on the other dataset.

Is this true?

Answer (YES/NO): NO